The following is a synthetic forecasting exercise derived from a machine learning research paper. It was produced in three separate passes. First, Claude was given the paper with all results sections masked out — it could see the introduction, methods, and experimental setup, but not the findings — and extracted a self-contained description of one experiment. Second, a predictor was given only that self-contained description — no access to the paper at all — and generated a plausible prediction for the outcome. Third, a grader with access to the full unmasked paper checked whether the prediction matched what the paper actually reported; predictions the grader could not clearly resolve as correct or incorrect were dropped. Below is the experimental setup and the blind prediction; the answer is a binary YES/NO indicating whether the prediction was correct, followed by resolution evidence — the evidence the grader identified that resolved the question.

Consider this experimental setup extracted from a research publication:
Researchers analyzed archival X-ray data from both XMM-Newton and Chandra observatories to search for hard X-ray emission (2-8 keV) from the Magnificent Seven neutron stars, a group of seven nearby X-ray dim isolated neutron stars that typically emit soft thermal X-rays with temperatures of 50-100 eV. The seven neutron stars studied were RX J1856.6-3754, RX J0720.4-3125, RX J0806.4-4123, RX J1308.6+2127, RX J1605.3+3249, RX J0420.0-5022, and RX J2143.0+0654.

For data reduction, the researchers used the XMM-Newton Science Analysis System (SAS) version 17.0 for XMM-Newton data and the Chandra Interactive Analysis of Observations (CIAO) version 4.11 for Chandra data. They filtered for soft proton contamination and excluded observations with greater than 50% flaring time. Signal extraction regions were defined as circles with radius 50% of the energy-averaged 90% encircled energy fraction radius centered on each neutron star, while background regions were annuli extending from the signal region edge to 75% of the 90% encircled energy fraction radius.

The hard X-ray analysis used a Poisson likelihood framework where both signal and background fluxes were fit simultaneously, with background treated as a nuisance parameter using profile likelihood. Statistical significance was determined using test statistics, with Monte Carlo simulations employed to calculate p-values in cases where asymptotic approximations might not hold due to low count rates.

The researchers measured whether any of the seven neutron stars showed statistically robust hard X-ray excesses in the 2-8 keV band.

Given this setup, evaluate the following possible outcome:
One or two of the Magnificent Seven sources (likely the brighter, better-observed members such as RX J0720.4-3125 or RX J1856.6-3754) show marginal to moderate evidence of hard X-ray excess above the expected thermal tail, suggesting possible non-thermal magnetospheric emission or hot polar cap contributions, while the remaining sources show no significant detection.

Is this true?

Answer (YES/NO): NO